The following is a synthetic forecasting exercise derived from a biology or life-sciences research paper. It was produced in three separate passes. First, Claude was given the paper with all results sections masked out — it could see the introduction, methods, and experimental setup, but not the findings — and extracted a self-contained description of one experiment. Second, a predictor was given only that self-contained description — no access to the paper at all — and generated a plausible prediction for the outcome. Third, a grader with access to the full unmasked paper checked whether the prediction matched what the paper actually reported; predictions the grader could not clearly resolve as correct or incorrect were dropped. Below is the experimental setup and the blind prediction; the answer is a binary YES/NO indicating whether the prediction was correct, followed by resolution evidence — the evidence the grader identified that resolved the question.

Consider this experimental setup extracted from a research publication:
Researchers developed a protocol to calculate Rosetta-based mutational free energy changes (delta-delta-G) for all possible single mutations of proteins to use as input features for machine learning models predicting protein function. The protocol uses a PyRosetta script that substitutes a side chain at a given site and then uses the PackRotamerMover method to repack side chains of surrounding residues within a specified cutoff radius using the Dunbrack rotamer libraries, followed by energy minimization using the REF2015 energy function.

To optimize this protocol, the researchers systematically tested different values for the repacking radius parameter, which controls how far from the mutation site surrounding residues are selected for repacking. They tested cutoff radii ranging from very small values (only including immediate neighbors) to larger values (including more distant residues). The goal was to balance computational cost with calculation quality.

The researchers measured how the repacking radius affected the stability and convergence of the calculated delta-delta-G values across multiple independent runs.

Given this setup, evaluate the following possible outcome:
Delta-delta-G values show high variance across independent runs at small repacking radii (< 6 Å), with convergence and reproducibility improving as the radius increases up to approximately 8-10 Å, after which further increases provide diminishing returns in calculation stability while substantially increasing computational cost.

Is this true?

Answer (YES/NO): NO